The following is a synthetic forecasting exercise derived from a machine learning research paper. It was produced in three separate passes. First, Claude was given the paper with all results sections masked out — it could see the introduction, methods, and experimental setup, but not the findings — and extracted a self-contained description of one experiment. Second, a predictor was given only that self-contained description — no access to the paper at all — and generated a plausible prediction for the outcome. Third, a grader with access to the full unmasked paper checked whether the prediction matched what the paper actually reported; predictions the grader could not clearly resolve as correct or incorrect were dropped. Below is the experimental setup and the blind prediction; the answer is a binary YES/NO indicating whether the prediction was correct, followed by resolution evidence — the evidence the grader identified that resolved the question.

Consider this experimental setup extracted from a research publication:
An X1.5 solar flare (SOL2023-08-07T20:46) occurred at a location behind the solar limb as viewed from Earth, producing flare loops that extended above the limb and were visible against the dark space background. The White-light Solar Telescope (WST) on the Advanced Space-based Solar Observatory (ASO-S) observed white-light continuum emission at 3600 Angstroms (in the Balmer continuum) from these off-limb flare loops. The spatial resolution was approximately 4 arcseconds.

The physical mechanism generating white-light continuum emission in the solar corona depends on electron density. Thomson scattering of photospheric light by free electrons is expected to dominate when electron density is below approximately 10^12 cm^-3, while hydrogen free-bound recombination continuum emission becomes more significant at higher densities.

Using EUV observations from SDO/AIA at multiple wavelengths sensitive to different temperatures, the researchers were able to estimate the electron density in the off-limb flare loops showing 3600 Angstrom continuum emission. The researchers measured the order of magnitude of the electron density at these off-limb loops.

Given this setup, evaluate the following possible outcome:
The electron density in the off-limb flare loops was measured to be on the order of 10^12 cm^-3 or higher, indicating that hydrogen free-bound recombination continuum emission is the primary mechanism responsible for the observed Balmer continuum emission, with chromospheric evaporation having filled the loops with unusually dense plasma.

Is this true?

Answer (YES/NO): NO